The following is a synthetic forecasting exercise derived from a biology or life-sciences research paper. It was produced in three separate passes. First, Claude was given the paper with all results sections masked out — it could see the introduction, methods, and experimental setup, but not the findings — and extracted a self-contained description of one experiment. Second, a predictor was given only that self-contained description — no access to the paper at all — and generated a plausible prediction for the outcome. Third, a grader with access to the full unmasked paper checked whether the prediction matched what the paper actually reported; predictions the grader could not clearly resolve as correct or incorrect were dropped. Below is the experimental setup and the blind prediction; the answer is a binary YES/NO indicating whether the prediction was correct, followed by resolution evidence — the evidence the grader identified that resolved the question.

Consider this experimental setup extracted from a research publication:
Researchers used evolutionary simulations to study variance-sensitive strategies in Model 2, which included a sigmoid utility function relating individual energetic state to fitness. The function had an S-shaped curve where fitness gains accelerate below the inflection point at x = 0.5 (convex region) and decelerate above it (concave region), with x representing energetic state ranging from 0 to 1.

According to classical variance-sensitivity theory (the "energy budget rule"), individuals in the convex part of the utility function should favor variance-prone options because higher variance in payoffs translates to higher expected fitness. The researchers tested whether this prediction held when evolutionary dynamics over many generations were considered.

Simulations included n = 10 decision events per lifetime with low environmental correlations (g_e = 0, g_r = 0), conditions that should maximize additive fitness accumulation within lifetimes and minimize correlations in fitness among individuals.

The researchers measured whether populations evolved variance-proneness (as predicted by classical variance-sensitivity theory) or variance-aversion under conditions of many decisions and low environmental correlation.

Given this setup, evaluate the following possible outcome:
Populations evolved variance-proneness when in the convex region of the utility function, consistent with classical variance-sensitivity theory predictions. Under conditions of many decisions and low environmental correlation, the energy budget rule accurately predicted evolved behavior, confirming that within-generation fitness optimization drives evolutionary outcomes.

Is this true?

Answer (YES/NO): YES